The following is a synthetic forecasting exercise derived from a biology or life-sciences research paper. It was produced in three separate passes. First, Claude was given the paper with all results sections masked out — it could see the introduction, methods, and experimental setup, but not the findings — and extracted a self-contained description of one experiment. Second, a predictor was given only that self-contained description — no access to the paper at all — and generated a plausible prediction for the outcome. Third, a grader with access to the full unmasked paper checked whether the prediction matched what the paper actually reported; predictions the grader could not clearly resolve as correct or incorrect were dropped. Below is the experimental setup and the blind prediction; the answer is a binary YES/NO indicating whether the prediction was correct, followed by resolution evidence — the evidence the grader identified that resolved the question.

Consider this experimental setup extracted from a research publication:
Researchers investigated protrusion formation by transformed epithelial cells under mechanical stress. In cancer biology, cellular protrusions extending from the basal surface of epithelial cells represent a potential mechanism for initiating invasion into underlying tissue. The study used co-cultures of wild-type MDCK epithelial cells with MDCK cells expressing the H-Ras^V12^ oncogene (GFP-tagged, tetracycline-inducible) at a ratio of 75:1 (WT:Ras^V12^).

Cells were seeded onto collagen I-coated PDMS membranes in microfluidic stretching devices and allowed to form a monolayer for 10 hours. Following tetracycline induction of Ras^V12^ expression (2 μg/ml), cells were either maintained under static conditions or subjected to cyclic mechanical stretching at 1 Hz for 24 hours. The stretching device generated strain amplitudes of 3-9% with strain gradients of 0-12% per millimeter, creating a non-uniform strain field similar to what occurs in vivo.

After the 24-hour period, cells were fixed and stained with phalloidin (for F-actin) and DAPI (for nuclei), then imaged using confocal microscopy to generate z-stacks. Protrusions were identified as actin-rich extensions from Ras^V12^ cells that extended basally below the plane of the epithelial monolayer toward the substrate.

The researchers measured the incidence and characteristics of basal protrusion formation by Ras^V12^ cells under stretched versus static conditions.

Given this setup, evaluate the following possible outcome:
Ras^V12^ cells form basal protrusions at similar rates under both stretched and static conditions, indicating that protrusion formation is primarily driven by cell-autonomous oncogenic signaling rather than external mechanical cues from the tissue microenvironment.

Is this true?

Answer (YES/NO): NO